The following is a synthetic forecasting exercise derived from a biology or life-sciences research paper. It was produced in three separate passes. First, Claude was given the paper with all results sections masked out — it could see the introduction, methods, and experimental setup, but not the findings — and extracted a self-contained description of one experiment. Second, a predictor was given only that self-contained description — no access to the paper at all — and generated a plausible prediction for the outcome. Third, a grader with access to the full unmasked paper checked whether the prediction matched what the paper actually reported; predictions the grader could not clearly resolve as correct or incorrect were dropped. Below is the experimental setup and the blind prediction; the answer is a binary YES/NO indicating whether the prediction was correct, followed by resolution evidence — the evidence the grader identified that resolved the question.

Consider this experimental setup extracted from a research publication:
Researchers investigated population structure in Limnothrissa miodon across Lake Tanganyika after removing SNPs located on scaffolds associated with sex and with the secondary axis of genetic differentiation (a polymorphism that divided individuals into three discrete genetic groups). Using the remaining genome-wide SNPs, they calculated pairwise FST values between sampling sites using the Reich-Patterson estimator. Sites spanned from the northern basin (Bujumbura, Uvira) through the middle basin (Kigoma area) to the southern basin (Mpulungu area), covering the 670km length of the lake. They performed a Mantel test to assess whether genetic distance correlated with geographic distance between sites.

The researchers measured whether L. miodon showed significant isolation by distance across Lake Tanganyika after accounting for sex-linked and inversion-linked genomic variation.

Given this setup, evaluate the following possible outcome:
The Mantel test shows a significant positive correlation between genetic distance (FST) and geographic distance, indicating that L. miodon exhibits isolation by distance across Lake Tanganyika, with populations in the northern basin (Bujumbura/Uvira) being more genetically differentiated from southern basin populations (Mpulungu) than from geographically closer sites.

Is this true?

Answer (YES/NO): NO